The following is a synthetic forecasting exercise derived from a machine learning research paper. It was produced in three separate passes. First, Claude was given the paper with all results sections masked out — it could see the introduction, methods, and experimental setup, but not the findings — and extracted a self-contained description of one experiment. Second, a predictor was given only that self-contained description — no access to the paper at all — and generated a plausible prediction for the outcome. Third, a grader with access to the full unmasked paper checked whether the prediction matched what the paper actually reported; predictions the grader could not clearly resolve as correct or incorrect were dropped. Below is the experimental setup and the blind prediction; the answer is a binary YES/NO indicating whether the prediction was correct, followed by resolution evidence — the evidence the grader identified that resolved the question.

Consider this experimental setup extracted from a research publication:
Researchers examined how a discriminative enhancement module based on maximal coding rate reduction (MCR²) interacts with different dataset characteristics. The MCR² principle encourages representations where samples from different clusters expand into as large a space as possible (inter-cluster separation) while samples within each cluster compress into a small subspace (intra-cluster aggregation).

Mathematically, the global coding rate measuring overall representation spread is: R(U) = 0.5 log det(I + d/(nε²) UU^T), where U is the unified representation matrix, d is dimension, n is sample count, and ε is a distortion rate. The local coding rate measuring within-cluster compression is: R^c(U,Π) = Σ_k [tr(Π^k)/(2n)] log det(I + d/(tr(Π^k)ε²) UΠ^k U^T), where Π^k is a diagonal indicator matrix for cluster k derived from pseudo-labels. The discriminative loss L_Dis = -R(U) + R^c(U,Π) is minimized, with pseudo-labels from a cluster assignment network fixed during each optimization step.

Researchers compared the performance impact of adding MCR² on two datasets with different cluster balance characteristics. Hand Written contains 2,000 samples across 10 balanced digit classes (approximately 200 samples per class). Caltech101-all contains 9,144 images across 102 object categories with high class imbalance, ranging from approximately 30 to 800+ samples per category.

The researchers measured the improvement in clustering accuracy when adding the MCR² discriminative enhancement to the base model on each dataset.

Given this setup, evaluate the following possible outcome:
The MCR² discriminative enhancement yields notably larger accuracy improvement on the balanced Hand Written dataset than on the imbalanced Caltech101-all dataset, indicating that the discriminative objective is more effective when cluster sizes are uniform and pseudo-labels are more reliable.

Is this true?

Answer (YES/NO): NO